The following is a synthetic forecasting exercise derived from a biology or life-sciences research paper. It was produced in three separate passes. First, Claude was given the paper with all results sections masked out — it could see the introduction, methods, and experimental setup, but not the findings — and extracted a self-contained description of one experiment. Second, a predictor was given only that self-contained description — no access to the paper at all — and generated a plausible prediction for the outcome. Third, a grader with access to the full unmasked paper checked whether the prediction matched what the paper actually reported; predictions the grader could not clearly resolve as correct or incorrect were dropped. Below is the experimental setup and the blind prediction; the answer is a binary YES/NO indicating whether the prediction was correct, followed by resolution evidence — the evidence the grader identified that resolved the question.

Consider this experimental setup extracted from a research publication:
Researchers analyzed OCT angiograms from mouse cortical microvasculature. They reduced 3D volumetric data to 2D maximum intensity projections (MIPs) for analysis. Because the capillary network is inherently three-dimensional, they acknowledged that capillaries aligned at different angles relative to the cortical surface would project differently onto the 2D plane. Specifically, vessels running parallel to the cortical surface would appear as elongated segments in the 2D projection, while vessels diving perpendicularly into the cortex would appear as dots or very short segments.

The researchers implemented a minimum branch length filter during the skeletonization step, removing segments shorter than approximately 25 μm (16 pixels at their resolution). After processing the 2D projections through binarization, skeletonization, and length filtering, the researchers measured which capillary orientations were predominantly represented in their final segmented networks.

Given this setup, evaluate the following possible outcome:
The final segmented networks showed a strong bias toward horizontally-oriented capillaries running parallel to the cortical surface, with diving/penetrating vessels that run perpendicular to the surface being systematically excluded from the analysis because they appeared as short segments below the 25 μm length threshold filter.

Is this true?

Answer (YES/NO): YES